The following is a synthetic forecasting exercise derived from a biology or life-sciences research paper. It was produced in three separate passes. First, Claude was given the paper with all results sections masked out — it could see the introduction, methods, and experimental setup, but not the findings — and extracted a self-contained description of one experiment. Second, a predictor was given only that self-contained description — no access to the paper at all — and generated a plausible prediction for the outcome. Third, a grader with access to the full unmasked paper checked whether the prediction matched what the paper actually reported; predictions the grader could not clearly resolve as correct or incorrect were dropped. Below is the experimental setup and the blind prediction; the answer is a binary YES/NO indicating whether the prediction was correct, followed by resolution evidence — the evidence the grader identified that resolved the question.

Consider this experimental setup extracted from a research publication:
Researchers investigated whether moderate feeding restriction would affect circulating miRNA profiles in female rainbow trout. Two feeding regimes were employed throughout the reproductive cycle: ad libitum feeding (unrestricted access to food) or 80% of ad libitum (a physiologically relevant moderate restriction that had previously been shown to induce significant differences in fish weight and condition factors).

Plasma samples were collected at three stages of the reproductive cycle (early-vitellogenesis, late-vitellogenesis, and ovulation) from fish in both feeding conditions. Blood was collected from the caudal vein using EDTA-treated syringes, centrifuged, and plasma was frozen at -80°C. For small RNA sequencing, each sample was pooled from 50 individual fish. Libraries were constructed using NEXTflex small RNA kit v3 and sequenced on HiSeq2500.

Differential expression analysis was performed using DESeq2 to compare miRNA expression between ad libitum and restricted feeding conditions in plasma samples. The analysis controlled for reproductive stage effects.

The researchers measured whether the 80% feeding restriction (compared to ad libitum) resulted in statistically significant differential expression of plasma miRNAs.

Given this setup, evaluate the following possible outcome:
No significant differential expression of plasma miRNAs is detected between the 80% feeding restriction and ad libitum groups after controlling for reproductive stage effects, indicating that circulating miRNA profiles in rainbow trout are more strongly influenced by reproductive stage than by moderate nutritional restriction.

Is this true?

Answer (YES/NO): NO